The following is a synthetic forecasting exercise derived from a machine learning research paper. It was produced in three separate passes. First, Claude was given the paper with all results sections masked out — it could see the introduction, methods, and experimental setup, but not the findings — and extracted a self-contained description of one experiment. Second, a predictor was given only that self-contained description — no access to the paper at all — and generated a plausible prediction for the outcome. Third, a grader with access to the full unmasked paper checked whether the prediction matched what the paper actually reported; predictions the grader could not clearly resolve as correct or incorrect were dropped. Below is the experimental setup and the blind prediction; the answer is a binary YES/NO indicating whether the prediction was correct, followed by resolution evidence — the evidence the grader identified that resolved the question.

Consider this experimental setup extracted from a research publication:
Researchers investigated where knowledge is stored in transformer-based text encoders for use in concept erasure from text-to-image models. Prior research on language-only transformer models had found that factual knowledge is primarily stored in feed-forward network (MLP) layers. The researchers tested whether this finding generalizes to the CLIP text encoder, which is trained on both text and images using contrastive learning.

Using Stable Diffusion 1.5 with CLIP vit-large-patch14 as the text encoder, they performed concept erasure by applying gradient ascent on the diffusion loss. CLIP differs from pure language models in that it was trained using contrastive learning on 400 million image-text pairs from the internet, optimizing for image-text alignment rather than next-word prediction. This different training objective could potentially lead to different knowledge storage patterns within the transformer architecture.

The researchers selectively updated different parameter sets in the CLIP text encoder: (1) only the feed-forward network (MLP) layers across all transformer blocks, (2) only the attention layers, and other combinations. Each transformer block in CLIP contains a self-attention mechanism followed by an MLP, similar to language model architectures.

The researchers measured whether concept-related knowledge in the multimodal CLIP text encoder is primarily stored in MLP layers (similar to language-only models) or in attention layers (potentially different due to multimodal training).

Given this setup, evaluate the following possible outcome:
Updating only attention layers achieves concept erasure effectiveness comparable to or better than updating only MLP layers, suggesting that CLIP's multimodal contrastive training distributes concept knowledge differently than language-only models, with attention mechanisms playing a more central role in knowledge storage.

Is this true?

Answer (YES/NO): NO